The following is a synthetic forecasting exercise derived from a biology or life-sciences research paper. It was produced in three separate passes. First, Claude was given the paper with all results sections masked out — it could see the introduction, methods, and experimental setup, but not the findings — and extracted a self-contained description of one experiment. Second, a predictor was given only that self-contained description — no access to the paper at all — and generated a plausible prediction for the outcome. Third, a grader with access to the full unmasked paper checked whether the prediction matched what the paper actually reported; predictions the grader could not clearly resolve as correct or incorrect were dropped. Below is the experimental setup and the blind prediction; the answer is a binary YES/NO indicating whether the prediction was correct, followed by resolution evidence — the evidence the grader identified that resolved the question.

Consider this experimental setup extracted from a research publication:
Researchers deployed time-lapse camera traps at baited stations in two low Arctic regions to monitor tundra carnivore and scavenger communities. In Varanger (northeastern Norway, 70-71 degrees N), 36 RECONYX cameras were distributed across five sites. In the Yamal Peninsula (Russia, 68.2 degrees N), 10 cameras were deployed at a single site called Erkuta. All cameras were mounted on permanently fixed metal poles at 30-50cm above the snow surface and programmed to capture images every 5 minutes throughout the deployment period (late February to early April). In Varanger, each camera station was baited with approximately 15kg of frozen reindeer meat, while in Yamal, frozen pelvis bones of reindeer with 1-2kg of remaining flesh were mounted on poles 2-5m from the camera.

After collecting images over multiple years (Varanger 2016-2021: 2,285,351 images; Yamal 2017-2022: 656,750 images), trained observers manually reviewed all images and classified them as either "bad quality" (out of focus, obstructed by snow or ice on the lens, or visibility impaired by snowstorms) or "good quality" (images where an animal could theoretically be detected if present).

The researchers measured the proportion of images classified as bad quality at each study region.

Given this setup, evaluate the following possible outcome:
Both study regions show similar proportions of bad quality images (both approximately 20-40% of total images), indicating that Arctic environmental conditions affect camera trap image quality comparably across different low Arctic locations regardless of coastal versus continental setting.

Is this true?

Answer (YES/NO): NO